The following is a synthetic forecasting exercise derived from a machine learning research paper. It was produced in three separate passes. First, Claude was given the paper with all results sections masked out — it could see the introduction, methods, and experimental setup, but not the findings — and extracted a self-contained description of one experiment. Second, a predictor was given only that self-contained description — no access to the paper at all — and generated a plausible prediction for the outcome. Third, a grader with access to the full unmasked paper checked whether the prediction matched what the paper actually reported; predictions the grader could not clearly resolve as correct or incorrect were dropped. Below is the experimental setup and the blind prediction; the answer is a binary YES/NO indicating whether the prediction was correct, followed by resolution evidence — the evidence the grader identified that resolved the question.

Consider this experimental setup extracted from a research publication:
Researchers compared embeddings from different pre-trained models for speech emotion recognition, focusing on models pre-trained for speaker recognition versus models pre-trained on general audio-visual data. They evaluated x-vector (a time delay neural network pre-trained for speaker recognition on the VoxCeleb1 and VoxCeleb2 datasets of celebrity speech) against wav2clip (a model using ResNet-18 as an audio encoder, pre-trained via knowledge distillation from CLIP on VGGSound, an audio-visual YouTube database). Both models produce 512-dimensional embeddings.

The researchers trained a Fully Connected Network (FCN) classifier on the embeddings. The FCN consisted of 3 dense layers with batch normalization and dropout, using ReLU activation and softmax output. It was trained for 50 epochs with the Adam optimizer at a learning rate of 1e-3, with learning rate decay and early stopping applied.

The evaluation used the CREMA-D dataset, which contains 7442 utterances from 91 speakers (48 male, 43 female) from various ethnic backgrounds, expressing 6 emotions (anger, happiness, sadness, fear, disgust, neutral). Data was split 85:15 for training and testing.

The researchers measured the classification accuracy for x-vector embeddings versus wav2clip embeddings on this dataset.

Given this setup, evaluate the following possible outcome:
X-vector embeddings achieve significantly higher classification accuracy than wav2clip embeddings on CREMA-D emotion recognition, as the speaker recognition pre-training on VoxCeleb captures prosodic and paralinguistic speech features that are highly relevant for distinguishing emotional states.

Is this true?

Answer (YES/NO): YES